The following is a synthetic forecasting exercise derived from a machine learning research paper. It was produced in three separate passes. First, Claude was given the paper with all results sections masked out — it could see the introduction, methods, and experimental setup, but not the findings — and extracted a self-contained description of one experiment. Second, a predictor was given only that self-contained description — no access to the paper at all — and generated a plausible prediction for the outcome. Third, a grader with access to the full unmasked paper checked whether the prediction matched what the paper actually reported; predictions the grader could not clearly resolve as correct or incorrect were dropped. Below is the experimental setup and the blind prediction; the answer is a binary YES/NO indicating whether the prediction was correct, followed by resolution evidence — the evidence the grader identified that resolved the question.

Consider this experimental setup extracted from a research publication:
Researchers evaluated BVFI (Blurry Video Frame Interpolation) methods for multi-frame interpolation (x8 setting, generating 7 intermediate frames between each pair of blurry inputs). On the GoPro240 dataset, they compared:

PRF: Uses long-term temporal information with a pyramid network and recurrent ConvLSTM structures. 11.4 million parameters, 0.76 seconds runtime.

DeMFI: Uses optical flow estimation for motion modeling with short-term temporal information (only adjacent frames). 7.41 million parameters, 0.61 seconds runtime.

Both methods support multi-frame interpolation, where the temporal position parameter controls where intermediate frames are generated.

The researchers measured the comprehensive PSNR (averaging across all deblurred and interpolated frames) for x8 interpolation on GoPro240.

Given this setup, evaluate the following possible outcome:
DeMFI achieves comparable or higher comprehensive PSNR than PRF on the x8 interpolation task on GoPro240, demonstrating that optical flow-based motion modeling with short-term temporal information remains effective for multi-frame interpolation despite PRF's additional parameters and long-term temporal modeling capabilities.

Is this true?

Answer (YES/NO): YES